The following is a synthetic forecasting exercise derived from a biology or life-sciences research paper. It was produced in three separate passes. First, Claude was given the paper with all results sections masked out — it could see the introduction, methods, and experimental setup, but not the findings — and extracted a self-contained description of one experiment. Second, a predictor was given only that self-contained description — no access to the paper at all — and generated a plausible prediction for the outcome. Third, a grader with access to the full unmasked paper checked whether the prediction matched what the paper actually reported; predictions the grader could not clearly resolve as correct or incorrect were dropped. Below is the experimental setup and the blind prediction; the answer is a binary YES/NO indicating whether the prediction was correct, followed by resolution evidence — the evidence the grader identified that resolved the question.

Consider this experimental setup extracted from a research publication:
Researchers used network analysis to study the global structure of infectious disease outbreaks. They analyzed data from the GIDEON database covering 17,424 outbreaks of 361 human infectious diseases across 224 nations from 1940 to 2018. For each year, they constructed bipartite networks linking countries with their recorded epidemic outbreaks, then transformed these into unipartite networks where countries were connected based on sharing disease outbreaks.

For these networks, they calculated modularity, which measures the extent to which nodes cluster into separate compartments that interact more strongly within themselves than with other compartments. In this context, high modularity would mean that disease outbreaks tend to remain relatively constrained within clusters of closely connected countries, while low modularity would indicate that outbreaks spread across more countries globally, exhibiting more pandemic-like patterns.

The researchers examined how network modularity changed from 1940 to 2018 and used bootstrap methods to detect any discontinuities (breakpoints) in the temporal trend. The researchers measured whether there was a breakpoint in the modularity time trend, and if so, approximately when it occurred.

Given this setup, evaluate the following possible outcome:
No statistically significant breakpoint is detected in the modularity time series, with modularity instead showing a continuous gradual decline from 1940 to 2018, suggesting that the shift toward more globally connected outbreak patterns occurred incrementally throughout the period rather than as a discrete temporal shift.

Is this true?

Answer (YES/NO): NO